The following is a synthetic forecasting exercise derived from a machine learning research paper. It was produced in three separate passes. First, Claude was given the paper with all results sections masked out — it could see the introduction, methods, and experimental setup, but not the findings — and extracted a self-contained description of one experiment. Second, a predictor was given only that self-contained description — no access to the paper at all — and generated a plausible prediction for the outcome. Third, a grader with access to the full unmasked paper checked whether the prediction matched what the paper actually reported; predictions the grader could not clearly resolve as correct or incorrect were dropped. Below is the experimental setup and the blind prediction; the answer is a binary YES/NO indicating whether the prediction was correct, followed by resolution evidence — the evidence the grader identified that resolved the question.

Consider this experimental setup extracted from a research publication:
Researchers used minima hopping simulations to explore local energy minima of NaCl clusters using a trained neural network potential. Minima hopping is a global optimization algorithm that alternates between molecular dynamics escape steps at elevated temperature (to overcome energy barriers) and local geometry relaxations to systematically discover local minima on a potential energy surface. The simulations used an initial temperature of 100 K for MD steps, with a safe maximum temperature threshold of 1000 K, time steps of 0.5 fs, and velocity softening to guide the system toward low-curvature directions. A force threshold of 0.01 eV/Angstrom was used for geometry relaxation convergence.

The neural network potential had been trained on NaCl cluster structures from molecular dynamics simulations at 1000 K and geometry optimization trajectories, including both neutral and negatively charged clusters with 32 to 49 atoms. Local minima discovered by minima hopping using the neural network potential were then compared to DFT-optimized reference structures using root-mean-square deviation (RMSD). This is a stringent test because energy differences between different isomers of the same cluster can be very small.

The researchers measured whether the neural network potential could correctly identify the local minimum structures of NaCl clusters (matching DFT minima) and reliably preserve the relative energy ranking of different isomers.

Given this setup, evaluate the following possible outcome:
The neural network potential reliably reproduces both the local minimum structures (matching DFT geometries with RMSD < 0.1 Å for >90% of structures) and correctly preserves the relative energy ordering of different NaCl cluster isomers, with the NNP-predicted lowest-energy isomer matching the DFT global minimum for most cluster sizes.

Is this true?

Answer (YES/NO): NO